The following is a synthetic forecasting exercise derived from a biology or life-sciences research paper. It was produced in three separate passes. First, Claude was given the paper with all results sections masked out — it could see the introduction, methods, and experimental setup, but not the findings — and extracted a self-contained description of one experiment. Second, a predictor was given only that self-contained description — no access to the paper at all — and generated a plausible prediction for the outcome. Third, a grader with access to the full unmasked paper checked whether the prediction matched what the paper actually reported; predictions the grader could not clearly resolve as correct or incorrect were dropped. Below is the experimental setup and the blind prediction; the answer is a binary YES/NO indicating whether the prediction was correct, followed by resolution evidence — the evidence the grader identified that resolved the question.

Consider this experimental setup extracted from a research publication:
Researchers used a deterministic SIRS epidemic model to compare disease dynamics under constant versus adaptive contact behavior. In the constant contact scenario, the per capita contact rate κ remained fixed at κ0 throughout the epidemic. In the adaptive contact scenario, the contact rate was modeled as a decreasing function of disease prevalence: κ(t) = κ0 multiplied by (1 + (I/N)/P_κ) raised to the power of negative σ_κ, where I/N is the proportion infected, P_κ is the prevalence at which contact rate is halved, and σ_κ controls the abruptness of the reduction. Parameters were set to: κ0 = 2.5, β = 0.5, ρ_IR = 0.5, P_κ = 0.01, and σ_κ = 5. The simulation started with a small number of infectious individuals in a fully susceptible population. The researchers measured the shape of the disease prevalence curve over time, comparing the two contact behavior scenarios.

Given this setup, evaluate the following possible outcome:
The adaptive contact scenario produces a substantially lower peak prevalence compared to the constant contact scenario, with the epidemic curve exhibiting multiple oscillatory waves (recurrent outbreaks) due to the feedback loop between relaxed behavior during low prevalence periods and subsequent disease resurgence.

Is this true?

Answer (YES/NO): YES